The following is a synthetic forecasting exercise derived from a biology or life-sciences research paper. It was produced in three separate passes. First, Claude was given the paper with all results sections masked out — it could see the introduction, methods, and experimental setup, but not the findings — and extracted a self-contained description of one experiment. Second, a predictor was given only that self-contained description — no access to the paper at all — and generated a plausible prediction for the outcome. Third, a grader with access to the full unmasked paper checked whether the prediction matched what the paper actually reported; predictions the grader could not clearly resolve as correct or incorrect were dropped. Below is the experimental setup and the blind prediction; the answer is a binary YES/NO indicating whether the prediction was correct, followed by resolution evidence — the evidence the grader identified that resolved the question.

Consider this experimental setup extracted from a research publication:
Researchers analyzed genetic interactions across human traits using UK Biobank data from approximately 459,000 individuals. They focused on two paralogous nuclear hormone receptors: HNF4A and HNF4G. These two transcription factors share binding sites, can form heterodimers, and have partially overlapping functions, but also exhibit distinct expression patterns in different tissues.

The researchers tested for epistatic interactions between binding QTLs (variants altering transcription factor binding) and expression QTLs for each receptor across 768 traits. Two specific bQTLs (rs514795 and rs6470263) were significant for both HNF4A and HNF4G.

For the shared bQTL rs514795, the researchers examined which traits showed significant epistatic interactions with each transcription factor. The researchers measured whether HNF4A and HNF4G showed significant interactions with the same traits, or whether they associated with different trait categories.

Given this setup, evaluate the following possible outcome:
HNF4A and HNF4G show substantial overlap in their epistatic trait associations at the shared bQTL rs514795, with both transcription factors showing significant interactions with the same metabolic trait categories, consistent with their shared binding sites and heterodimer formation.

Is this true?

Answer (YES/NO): NO